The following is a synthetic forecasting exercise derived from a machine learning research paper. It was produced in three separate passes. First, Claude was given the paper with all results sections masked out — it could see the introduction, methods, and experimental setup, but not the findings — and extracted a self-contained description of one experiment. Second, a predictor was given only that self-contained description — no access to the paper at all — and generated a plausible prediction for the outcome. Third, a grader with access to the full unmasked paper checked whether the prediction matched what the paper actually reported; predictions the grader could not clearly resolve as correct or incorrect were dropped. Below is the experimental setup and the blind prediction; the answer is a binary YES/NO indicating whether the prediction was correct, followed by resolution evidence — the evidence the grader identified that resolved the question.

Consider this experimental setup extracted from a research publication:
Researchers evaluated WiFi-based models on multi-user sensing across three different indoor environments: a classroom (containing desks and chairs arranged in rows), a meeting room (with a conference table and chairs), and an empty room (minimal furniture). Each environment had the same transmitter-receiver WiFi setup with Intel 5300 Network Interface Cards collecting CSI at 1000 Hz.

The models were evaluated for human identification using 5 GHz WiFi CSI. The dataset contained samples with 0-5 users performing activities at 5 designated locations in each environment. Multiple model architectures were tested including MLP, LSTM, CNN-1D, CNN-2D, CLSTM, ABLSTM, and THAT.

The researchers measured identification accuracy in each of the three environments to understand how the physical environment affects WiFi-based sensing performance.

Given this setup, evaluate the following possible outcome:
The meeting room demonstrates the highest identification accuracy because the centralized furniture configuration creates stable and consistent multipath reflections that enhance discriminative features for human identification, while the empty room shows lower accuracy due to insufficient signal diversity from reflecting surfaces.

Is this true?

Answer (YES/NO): YES